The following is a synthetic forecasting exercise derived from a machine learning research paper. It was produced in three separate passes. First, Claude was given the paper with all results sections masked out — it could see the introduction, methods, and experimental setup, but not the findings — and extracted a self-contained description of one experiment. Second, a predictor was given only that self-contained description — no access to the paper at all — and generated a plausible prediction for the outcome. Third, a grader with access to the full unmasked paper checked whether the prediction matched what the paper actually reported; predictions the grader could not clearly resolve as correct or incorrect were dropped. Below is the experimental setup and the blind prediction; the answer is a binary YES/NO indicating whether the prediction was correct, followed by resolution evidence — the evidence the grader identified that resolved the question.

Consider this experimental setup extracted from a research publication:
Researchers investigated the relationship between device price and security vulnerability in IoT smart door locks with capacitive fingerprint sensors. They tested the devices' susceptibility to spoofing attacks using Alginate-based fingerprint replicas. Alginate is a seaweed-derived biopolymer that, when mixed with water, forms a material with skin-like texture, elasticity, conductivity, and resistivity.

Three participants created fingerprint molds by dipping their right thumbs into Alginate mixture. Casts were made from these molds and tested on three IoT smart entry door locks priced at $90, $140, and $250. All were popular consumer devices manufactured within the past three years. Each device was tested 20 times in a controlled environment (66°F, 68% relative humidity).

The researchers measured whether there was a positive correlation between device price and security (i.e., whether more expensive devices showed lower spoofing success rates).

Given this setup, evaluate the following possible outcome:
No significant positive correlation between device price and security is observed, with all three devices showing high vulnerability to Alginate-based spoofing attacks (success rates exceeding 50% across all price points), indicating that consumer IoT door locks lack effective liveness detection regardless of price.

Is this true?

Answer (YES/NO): NO